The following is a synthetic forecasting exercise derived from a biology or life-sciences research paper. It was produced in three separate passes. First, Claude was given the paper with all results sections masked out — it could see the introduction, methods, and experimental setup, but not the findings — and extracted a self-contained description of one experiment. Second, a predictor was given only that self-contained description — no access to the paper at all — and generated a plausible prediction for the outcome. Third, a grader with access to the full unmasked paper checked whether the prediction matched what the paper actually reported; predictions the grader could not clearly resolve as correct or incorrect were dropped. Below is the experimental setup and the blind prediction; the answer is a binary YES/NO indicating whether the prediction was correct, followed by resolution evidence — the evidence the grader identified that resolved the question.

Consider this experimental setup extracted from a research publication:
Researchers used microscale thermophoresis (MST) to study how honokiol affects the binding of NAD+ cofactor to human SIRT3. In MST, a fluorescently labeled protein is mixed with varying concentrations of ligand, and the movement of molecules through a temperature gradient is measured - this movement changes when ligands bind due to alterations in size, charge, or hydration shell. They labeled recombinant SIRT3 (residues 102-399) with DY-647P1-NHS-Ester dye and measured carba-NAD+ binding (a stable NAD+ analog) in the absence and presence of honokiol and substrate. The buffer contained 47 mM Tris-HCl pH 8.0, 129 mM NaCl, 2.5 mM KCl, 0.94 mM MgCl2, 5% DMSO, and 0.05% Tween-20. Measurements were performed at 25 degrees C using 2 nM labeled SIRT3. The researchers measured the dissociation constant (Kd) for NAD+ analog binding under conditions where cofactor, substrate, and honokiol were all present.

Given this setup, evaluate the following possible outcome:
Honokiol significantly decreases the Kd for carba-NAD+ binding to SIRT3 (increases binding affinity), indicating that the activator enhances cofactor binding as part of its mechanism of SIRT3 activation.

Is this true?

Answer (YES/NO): NO